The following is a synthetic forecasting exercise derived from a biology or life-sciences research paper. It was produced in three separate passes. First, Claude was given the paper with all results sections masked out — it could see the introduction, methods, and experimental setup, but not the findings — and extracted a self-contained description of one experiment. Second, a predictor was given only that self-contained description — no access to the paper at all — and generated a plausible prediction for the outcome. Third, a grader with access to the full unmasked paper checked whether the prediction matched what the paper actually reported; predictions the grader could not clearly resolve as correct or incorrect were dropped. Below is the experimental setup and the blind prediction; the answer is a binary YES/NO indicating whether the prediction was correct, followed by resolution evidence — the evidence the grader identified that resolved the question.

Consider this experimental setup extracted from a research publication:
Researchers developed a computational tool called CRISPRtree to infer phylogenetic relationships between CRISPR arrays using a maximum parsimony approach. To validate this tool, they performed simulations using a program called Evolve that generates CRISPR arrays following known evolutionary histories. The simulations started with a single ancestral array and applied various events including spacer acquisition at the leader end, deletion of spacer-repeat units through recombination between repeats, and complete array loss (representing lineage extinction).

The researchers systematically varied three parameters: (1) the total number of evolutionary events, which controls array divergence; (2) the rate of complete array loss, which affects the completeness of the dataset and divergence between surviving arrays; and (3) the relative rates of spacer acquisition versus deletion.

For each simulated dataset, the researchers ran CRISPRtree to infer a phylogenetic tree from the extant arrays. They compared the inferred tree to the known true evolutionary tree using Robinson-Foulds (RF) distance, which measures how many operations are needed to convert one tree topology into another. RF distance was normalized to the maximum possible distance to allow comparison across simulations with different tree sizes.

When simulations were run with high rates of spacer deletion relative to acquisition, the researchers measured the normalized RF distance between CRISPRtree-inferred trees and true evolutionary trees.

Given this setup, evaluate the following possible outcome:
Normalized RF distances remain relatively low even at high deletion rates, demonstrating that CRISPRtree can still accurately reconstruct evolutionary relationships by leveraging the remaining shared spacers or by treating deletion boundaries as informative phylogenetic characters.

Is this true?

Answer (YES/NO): NO